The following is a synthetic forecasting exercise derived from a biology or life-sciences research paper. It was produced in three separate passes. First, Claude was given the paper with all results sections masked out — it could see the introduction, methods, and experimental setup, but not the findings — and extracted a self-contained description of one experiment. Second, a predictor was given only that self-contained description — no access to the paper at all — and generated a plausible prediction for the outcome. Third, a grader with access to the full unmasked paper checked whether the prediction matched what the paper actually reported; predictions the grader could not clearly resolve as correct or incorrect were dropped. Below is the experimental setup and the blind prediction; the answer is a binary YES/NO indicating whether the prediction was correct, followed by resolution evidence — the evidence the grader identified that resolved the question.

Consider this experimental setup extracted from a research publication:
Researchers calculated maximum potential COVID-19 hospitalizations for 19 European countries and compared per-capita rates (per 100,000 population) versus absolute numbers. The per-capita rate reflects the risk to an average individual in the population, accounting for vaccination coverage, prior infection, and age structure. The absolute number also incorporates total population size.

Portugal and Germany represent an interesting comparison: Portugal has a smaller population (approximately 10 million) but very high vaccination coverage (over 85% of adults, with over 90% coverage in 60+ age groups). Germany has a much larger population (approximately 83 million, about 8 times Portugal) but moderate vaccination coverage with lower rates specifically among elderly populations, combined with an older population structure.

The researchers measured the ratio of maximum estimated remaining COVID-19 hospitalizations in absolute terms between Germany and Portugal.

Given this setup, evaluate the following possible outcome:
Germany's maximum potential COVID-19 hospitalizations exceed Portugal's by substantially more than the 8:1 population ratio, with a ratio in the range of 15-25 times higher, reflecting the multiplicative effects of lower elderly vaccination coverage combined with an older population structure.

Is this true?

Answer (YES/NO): NO